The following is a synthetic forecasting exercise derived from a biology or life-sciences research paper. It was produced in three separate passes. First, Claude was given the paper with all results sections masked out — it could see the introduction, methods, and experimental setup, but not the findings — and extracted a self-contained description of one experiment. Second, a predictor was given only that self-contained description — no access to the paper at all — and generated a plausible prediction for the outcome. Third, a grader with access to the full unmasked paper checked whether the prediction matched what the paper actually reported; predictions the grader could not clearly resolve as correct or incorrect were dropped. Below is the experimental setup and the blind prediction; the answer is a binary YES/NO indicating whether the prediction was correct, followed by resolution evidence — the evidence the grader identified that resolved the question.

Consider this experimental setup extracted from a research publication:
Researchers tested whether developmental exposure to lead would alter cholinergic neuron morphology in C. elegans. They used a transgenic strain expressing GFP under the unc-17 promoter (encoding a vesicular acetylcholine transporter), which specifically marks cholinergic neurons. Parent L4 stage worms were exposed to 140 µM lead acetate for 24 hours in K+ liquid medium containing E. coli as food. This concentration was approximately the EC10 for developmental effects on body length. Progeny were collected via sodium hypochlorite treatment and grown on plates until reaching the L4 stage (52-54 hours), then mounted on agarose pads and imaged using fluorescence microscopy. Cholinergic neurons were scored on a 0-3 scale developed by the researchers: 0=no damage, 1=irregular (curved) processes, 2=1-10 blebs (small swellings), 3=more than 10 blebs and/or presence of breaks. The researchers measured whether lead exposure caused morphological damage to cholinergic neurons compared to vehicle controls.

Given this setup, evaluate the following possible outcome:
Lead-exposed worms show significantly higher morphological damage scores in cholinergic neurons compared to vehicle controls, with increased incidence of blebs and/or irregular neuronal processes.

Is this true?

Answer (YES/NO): NO